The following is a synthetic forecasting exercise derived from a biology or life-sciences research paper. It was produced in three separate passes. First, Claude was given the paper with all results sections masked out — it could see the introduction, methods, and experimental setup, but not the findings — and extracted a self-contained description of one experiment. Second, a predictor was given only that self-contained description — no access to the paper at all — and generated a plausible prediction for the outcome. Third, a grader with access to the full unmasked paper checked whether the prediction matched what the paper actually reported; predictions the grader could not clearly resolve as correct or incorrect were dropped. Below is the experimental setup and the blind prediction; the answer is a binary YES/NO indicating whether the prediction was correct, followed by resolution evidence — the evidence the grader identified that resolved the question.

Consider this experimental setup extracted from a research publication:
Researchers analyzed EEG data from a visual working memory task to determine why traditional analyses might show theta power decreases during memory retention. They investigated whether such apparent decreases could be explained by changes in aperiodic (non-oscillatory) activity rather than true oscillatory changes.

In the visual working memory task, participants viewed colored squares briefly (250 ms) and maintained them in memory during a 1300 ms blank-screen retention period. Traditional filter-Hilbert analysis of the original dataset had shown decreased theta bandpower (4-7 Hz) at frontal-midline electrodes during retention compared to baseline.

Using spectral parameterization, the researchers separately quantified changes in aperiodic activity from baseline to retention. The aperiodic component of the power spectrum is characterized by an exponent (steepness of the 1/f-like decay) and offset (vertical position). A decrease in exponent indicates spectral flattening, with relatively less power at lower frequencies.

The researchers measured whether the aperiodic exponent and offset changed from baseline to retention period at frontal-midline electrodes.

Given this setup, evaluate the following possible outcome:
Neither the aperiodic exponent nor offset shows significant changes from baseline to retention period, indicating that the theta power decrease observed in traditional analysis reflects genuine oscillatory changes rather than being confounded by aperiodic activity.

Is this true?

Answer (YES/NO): NO